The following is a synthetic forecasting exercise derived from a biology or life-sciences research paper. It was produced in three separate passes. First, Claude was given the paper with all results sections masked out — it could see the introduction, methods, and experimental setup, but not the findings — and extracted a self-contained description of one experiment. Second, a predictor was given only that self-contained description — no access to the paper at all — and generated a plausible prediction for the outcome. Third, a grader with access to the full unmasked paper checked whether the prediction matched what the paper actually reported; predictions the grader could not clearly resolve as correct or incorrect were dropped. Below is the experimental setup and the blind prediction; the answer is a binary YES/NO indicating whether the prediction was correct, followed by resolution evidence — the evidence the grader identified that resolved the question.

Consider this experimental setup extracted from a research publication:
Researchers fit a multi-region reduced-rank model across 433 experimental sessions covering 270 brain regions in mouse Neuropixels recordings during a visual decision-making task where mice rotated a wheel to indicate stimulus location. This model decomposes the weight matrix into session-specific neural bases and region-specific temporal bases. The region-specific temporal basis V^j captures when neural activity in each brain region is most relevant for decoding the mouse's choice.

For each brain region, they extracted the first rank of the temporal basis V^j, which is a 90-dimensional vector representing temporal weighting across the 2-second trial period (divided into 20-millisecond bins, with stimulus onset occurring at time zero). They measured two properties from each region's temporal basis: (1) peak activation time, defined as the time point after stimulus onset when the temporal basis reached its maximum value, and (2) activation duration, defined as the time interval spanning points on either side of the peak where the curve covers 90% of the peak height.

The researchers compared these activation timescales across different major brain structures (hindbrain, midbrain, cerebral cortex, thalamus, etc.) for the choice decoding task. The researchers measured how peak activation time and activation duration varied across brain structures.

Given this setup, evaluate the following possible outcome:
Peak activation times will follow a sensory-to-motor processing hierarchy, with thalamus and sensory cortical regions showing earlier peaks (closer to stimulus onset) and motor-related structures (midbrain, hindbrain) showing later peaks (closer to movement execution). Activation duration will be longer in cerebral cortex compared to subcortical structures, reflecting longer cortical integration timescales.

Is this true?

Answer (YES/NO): NO